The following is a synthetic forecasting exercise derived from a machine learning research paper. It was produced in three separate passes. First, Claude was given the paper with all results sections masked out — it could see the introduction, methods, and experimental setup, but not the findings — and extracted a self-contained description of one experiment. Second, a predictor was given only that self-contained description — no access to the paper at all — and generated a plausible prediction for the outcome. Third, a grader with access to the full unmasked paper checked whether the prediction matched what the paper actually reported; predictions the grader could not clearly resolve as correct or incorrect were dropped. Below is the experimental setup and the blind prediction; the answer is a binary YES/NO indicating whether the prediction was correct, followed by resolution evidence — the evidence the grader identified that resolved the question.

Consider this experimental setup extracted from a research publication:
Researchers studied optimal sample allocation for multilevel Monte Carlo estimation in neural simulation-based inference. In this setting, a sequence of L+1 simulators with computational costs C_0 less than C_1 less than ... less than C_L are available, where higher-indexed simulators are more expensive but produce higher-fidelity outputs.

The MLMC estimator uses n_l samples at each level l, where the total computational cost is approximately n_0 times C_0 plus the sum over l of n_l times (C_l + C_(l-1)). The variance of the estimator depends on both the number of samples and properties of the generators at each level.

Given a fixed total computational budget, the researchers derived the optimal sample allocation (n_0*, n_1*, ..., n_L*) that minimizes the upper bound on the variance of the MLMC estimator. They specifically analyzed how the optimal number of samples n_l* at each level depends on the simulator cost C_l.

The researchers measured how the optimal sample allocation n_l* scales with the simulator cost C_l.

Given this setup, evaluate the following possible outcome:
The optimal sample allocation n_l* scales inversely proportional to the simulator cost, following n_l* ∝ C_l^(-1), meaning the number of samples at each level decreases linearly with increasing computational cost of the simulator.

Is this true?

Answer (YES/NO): NO